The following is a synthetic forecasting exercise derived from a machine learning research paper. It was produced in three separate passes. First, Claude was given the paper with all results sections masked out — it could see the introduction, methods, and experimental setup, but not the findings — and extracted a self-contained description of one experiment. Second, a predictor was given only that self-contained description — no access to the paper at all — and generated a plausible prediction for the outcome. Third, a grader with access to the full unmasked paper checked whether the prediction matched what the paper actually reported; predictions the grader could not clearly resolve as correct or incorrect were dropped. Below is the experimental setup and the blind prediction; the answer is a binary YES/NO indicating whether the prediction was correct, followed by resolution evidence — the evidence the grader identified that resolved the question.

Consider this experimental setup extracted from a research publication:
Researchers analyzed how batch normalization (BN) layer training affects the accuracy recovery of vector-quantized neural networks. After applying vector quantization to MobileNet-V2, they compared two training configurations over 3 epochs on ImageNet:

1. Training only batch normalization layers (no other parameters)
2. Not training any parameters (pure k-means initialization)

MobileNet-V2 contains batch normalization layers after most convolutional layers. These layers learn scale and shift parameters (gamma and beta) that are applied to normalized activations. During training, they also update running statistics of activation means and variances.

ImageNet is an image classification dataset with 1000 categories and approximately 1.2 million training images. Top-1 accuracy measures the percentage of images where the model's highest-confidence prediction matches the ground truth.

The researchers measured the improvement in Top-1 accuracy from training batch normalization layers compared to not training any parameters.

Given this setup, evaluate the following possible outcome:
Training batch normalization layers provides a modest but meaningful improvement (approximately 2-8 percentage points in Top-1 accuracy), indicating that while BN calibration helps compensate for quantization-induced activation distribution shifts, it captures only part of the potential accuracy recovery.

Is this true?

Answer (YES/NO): NO